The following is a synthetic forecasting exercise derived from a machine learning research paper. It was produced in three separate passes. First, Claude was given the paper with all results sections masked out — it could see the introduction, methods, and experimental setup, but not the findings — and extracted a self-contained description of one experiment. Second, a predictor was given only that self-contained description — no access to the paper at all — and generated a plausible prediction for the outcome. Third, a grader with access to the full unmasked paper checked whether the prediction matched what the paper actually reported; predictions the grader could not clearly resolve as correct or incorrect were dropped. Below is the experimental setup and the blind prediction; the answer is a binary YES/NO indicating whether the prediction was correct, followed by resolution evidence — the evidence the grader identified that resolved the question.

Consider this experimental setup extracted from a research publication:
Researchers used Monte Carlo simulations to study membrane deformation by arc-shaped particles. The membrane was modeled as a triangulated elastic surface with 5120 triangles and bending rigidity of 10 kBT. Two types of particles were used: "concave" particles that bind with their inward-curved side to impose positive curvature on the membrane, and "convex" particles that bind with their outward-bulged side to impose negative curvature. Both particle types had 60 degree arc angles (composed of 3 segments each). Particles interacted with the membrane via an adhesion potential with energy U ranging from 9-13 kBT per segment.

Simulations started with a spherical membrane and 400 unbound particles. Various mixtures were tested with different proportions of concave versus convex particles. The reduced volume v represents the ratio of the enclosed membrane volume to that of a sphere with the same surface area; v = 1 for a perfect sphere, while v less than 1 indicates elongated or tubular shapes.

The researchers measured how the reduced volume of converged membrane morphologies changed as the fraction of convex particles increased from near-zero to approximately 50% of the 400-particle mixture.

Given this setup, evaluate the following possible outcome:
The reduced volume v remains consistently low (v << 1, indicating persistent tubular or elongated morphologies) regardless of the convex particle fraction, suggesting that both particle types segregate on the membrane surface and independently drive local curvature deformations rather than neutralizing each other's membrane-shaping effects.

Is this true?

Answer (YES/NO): NO